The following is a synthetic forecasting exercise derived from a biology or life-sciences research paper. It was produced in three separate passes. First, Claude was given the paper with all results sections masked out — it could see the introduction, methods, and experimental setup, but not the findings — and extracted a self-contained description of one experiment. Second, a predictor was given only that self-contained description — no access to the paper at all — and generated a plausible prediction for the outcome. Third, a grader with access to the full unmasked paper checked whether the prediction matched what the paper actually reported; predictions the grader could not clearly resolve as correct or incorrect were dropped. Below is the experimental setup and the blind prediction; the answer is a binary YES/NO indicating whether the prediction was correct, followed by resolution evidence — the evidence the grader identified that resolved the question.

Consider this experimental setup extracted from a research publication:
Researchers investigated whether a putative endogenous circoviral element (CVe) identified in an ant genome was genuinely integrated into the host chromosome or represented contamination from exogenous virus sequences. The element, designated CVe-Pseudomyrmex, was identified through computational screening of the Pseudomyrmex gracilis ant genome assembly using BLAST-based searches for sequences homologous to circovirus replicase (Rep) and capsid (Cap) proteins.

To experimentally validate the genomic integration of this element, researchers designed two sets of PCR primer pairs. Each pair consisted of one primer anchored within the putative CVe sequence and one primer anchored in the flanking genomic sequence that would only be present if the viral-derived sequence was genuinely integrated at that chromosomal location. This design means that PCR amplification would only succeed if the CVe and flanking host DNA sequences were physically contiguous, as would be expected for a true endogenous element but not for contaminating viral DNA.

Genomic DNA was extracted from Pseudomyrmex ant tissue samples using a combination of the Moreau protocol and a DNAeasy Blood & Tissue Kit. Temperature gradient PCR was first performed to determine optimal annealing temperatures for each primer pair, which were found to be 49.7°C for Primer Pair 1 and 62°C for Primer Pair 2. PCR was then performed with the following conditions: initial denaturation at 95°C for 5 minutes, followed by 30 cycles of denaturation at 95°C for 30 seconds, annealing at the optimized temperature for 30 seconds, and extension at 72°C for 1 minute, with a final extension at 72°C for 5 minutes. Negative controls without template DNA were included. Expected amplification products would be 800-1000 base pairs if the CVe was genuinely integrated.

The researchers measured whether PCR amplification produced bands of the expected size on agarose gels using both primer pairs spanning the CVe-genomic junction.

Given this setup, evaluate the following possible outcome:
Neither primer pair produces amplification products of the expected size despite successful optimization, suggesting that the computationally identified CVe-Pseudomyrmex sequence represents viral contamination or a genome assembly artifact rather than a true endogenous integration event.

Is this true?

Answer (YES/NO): NO